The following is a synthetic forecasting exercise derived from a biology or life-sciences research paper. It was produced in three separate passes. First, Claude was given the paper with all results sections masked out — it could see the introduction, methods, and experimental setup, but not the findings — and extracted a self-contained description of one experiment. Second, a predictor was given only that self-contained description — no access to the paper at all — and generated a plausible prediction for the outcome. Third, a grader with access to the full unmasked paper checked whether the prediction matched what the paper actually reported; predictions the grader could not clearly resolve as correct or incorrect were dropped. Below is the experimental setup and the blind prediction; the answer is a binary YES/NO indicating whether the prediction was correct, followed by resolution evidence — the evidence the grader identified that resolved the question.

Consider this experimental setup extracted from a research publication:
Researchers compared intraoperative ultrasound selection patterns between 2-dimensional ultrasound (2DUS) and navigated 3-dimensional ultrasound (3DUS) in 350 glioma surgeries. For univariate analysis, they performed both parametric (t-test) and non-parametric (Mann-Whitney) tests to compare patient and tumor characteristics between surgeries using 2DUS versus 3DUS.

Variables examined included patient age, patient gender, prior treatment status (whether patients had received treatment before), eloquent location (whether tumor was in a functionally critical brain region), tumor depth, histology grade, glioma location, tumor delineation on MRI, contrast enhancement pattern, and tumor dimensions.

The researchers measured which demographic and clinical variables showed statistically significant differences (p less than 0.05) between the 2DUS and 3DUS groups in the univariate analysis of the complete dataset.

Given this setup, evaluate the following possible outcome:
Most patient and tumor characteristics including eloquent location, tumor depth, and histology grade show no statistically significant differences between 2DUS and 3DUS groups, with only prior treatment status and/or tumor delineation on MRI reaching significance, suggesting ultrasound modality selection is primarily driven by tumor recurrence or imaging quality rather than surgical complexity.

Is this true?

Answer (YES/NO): NO